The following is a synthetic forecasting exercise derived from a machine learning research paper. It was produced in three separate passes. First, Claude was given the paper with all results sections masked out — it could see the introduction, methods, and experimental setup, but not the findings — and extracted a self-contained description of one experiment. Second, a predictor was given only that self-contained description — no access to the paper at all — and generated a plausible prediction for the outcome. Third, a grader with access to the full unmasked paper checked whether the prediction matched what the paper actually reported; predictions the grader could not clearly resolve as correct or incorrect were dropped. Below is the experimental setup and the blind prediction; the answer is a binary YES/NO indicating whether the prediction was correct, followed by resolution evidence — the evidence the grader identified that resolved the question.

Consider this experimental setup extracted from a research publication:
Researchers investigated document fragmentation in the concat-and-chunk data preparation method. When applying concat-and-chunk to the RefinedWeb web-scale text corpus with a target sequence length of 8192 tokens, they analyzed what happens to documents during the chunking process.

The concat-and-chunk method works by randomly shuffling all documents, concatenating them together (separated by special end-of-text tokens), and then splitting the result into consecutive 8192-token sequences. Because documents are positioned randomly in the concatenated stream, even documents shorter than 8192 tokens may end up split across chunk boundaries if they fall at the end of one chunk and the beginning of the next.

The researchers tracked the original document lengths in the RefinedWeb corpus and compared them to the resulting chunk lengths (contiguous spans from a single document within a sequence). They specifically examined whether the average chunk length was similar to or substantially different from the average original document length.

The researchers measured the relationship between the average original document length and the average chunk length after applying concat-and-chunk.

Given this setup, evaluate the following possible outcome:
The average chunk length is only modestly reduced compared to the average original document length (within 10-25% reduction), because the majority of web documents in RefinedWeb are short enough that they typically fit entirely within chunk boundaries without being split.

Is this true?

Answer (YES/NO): NO